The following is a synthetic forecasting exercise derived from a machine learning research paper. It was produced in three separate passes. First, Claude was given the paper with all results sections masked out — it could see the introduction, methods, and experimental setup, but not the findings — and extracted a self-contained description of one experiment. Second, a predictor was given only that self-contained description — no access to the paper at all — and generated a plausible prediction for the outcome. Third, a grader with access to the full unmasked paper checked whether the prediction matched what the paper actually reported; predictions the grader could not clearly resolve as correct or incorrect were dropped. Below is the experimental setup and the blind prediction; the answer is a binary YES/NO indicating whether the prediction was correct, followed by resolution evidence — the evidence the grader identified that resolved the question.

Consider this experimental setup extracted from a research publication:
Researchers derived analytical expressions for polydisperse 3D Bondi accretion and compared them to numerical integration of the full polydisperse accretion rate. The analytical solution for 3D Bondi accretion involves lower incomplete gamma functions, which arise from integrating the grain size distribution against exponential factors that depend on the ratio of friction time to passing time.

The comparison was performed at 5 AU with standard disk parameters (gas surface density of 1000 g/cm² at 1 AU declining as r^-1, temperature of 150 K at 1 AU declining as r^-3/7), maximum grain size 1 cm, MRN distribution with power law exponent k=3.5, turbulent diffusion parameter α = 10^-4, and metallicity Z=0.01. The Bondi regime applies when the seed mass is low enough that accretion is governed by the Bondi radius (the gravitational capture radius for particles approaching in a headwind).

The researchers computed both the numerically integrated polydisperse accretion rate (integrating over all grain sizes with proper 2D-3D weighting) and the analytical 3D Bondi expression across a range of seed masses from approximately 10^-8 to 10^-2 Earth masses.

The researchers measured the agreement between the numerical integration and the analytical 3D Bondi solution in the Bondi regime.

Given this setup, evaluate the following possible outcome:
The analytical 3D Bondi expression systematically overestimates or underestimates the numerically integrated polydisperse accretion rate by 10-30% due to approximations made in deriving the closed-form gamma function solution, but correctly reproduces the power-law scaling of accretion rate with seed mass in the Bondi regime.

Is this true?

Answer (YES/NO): NO